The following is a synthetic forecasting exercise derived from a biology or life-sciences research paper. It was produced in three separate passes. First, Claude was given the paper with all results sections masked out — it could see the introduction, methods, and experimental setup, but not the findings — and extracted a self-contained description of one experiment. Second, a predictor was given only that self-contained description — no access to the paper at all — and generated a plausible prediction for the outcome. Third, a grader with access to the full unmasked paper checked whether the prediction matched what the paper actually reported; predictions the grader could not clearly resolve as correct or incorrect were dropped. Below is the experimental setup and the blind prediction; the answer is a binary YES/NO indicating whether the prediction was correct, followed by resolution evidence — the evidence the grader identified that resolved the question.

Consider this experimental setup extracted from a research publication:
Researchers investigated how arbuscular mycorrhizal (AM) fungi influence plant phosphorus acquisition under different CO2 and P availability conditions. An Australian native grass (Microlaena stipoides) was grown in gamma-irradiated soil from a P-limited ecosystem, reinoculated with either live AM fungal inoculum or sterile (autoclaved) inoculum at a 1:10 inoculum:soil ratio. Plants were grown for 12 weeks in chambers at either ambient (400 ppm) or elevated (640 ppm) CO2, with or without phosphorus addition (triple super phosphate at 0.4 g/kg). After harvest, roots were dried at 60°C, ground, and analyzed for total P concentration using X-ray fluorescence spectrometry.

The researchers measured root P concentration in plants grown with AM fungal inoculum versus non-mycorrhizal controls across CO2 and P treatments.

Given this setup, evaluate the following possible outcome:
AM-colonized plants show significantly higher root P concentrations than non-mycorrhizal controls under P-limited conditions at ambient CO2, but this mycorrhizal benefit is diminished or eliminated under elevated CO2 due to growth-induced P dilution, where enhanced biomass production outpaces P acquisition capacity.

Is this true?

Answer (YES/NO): NO